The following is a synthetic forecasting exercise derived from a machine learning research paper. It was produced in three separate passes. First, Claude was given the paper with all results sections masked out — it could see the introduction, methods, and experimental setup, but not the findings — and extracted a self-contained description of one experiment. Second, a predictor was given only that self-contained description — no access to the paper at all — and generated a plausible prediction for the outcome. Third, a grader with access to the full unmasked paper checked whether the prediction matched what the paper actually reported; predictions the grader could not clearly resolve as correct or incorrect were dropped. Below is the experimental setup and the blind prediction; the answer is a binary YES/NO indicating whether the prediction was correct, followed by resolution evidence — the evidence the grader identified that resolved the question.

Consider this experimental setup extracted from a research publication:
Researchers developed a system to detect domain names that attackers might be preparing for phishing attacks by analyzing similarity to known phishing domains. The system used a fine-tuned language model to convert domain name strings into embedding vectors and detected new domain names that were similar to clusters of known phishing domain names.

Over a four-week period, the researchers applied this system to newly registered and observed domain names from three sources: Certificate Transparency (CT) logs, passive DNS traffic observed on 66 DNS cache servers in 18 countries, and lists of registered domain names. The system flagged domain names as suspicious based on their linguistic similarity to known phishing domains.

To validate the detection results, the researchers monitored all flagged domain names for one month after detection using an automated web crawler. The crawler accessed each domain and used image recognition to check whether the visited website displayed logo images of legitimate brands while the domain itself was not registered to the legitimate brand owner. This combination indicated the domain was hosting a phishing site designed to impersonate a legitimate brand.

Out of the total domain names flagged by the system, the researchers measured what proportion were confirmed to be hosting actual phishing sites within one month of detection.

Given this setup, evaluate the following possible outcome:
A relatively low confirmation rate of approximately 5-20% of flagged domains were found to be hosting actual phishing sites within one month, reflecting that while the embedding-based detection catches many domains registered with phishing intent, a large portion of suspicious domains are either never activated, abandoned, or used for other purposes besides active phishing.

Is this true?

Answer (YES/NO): NO